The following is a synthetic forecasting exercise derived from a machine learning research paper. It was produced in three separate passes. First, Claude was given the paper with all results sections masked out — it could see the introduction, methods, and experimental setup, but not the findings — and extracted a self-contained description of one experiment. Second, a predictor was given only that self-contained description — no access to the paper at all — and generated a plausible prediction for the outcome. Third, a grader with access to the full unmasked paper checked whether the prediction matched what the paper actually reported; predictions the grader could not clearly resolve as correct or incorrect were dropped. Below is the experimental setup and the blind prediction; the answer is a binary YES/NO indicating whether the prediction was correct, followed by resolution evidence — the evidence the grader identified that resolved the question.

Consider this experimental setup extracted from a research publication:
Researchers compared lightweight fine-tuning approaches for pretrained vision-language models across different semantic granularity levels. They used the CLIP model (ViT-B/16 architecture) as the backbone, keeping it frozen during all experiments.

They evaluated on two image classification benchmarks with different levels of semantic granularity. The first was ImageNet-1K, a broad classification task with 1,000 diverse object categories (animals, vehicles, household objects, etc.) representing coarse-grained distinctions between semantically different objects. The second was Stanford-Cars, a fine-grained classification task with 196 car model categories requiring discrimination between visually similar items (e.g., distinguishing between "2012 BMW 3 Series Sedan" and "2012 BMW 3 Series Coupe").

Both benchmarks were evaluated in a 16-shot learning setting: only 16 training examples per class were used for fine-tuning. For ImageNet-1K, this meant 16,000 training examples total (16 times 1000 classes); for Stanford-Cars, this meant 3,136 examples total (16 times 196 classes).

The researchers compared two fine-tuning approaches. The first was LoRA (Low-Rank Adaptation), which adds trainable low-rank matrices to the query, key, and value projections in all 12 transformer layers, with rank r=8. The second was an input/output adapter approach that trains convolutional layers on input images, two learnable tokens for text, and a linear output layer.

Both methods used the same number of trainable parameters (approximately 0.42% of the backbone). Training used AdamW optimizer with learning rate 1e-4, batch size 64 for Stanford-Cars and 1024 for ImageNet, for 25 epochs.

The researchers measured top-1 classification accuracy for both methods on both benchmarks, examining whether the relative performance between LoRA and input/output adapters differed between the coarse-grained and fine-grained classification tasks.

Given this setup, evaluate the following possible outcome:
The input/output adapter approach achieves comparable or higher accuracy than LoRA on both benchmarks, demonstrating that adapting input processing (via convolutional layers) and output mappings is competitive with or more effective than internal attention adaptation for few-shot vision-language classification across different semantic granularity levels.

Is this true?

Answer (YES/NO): NO